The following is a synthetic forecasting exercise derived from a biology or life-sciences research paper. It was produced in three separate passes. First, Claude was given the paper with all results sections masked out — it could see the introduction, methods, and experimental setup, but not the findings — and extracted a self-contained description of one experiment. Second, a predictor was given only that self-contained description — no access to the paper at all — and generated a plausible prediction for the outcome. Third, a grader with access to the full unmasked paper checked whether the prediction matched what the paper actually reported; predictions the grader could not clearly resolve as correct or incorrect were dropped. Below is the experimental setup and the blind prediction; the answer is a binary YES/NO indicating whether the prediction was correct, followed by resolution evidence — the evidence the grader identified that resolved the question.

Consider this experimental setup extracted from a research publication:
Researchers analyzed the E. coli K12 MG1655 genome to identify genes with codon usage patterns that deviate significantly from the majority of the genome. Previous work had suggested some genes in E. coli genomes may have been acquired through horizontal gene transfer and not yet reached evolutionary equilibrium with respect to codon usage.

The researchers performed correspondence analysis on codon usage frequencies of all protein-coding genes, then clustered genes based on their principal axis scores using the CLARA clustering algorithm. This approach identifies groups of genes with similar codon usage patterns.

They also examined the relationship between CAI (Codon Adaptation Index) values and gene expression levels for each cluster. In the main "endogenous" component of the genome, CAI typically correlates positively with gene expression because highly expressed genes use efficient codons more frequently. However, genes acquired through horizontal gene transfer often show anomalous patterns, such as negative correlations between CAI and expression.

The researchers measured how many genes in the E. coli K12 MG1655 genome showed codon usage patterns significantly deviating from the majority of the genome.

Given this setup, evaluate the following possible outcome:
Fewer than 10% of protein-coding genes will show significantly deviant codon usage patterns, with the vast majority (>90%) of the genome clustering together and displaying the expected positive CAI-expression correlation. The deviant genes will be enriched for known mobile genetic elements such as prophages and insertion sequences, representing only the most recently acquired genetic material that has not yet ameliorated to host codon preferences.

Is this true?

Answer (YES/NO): NO